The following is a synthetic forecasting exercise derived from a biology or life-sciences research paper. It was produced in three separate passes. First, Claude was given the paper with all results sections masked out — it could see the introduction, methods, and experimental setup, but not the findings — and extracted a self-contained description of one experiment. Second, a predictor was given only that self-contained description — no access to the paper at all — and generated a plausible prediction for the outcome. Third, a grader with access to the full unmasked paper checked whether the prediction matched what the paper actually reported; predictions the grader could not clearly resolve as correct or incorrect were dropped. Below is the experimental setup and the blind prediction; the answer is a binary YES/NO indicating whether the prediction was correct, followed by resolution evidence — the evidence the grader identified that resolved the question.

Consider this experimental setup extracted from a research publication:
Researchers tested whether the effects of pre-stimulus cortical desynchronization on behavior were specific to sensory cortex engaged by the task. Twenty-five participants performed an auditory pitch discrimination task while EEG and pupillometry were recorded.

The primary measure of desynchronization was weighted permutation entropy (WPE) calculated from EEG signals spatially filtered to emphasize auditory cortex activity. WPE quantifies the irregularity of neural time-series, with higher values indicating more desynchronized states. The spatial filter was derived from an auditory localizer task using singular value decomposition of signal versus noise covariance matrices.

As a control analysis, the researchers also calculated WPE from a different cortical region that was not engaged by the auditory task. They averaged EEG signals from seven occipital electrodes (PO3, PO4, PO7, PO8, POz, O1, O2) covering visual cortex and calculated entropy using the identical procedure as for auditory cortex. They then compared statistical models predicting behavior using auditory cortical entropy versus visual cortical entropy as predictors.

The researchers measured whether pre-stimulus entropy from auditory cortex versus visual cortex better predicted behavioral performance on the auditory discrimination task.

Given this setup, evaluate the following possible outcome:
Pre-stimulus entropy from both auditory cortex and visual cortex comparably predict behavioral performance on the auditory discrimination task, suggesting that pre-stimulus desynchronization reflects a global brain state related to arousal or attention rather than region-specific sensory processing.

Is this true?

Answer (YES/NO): NO